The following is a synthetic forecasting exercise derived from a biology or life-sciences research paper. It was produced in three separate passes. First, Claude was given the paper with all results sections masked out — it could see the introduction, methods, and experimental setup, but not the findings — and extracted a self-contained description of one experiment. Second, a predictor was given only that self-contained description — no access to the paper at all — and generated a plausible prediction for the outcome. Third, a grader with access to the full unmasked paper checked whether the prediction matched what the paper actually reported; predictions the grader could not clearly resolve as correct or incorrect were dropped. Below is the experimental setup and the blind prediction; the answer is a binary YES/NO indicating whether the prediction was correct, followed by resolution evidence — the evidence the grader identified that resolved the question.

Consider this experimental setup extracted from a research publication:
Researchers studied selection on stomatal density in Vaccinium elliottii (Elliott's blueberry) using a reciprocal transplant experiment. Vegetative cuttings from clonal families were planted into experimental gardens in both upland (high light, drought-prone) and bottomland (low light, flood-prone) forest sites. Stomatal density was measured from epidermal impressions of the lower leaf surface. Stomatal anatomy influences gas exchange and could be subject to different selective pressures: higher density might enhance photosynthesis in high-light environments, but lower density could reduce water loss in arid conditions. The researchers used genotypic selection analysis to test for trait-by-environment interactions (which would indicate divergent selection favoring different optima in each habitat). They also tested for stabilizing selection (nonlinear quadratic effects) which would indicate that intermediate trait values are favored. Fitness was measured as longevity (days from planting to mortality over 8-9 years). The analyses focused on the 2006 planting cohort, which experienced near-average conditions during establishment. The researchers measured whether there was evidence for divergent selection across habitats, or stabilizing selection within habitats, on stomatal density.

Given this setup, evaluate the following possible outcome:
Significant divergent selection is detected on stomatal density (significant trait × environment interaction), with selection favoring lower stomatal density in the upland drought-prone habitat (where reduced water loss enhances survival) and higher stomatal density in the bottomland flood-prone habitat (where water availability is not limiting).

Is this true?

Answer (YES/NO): NO